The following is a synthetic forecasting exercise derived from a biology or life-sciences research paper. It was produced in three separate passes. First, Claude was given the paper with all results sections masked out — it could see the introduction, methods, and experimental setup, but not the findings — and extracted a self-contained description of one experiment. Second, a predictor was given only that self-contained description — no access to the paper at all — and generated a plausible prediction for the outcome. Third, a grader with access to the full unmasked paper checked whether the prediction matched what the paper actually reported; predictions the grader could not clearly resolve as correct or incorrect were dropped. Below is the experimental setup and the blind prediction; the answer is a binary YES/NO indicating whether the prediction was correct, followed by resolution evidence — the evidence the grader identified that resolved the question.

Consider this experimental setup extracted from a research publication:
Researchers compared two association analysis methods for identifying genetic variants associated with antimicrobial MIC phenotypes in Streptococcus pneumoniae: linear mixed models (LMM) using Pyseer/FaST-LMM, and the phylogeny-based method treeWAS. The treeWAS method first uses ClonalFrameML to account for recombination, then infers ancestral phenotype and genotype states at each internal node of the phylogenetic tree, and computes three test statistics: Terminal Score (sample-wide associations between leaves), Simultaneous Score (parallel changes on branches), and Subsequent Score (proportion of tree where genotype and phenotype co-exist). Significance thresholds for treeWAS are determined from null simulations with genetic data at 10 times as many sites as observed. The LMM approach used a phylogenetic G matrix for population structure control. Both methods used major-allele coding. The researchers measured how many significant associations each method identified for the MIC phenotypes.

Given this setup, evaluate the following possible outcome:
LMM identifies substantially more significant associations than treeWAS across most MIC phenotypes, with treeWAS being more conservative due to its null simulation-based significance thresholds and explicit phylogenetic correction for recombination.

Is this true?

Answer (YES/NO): YES